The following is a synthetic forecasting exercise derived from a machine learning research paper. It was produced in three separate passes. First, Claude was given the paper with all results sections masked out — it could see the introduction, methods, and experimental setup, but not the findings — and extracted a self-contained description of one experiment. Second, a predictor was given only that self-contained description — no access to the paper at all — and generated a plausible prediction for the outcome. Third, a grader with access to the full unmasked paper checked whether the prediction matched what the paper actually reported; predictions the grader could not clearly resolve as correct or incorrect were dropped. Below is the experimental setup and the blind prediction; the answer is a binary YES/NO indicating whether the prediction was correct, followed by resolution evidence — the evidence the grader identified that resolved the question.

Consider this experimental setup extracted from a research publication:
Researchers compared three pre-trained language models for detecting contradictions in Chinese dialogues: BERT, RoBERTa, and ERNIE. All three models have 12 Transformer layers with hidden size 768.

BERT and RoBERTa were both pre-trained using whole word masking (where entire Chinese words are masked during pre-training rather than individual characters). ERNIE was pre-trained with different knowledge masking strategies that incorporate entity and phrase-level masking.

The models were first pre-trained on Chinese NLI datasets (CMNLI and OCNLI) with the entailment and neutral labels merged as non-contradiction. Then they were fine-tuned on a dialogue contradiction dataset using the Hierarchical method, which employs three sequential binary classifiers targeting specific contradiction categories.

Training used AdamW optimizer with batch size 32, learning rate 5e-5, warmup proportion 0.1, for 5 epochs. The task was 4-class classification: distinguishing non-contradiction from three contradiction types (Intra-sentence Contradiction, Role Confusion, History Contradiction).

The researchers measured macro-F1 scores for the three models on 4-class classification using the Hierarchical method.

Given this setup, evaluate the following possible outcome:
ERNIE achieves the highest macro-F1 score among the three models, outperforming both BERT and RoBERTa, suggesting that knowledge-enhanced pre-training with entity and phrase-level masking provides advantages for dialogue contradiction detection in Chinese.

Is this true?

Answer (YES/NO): NO